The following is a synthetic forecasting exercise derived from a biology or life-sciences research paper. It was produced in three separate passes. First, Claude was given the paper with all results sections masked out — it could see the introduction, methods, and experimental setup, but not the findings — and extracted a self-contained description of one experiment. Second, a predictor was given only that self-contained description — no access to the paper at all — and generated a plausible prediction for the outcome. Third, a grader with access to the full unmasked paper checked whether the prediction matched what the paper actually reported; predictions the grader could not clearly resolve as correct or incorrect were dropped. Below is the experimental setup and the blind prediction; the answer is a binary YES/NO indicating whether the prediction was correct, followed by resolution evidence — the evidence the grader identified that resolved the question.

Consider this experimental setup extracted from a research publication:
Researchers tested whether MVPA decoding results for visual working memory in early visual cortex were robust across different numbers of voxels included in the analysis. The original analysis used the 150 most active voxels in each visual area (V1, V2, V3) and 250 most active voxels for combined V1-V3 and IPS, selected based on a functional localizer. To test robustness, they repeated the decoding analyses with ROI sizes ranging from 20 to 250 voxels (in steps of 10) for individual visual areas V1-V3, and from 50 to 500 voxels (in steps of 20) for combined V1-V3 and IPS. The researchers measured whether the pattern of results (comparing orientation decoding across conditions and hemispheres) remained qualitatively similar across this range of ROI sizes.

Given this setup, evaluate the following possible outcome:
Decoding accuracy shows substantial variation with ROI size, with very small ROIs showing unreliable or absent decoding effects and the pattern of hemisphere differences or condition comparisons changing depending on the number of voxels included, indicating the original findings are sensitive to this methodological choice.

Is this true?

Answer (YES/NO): NO